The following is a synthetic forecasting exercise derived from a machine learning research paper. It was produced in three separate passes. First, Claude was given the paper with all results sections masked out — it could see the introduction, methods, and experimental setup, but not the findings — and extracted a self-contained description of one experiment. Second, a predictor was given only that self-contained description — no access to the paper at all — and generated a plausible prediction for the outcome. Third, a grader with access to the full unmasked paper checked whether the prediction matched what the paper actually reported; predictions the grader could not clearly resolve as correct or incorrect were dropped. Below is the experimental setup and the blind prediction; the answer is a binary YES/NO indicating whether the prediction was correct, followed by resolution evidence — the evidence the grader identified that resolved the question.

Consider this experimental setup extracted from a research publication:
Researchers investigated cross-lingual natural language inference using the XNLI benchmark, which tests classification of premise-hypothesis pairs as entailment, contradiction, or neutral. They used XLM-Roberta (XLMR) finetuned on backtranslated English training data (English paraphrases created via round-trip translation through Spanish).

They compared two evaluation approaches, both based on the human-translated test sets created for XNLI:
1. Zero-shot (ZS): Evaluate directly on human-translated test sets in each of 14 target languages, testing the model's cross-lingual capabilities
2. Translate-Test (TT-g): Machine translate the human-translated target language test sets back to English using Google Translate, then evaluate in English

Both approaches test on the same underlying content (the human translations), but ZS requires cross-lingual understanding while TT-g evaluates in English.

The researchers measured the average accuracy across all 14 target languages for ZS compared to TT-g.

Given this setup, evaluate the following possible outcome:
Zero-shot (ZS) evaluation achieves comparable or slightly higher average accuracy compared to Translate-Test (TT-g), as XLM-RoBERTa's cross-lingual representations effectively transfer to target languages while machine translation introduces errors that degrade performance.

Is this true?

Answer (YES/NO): NO